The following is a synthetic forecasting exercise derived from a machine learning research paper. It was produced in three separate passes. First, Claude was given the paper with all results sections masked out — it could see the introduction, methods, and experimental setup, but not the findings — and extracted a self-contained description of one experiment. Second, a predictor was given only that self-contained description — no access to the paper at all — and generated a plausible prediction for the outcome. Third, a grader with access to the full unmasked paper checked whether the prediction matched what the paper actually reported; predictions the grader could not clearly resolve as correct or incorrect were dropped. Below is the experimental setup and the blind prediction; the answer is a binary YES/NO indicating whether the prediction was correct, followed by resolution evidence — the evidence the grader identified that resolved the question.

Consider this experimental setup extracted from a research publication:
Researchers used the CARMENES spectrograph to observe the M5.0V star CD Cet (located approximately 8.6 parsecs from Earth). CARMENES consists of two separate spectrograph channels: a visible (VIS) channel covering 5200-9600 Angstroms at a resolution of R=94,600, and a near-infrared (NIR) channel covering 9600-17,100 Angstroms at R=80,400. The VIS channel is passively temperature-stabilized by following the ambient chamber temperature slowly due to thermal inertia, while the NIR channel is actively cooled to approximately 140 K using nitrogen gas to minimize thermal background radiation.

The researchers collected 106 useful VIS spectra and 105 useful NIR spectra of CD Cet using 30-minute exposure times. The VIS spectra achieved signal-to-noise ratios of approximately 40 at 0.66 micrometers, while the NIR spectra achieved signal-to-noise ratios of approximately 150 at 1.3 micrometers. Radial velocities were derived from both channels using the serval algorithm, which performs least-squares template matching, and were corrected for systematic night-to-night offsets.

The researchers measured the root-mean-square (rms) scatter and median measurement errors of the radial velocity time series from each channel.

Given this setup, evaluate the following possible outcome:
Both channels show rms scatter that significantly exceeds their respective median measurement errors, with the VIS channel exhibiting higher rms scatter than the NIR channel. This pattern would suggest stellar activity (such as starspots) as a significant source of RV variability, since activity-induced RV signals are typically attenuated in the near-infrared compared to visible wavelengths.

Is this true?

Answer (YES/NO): NO